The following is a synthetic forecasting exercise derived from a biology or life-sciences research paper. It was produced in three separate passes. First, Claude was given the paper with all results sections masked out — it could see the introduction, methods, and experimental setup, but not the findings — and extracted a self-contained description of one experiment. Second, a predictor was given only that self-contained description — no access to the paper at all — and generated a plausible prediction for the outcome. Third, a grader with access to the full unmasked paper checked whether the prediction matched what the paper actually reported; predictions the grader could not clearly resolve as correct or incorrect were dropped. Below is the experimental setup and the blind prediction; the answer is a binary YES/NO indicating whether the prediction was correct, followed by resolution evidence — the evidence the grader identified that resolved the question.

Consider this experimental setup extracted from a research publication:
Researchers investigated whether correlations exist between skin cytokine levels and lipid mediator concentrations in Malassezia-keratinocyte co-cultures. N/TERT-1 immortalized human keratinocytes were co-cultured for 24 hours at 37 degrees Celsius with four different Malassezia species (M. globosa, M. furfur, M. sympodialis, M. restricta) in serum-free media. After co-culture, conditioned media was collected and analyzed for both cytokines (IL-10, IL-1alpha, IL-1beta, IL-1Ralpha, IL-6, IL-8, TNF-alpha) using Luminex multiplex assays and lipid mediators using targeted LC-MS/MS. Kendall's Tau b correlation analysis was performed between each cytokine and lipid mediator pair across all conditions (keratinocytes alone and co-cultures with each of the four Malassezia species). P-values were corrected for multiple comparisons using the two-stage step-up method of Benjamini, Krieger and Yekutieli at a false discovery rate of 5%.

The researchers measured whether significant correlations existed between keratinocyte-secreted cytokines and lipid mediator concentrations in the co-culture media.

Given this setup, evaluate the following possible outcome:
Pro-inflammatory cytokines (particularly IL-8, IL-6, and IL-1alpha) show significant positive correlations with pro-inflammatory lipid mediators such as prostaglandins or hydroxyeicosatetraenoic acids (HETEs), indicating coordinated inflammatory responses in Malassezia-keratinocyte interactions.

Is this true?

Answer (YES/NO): NO